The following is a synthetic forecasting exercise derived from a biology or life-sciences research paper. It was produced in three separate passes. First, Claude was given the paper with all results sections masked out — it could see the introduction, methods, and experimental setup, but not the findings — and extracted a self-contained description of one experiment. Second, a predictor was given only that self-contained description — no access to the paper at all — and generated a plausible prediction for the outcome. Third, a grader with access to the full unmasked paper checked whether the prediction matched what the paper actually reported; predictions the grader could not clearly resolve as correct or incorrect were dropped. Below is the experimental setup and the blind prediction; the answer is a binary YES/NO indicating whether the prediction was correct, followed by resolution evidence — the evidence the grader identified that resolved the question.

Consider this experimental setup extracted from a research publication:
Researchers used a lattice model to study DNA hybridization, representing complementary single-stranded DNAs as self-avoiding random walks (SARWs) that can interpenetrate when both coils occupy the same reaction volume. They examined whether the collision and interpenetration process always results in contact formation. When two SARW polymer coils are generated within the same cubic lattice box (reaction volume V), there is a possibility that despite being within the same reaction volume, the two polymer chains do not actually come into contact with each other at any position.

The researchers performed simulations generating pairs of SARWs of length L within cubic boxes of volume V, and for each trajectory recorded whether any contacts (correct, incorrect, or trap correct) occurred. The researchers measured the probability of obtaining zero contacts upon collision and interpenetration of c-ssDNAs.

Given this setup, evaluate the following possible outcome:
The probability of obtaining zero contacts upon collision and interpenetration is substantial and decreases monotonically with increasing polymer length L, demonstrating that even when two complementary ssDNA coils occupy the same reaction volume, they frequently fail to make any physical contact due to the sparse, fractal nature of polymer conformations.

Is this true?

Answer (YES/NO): YES